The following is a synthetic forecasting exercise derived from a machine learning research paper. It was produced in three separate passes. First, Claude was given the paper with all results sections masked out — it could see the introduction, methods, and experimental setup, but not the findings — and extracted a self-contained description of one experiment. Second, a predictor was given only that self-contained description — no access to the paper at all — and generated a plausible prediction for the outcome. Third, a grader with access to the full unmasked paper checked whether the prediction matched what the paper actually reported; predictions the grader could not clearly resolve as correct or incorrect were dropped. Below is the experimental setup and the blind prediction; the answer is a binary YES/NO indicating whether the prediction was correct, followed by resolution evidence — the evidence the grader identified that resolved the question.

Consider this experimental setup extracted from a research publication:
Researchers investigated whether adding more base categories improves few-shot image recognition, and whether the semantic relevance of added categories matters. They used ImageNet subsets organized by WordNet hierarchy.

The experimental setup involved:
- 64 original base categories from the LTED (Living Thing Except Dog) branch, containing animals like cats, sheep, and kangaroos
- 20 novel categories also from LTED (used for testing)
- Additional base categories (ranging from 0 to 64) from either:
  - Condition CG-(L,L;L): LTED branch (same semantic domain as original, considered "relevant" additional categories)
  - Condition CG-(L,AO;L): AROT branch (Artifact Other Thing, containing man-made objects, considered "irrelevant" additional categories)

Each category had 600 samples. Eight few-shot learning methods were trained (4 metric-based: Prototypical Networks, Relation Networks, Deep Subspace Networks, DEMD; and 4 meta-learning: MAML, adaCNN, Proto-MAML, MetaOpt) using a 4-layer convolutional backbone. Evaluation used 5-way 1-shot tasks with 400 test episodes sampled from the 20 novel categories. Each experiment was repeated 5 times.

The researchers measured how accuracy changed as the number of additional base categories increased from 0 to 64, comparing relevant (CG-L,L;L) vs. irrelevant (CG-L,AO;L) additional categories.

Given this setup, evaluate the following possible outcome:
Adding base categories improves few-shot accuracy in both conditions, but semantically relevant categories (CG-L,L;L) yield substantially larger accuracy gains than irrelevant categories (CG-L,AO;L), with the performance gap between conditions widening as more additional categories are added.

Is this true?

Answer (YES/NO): NO